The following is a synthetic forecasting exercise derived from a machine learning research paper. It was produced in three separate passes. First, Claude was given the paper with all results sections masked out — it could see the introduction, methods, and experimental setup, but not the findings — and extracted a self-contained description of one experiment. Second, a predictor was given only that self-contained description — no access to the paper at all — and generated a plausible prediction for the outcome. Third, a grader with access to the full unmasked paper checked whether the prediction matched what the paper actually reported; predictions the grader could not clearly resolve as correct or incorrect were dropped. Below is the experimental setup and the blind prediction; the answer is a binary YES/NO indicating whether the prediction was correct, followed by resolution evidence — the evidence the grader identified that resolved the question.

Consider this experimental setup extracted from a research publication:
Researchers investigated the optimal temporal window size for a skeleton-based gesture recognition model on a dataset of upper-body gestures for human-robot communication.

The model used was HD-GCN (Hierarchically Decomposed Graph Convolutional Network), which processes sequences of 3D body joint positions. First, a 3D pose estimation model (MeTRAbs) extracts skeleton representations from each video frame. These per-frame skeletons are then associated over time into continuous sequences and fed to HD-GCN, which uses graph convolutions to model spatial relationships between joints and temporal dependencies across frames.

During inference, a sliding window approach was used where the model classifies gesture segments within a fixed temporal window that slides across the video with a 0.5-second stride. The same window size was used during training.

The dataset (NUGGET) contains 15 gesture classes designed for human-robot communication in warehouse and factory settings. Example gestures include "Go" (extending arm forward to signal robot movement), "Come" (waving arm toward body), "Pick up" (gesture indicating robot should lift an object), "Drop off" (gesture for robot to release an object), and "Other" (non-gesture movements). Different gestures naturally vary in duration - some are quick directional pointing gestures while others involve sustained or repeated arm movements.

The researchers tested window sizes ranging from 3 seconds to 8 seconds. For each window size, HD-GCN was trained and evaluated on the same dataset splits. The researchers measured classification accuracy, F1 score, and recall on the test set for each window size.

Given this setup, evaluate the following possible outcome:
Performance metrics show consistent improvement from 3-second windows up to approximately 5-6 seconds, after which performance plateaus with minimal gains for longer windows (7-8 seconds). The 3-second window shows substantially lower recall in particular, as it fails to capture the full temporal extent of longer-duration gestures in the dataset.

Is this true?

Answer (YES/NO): NO